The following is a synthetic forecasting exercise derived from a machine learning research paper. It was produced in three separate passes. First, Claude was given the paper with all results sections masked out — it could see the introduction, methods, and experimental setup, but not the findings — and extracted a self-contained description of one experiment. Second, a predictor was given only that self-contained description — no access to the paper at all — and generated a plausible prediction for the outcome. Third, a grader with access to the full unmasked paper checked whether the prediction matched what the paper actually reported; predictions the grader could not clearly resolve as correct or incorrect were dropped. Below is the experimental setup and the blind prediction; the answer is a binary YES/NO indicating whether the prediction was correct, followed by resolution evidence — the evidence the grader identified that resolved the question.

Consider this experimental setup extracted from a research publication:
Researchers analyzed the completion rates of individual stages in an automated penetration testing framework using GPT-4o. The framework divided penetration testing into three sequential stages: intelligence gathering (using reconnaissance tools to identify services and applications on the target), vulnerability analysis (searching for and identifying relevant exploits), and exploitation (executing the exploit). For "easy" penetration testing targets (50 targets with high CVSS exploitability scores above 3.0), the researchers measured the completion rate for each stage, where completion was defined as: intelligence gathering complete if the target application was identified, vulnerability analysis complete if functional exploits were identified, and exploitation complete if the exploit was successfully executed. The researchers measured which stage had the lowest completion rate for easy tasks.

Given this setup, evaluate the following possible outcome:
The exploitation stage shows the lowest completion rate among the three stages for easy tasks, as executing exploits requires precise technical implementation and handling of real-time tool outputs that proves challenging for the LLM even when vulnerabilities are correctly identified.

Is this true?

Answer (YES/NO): YES